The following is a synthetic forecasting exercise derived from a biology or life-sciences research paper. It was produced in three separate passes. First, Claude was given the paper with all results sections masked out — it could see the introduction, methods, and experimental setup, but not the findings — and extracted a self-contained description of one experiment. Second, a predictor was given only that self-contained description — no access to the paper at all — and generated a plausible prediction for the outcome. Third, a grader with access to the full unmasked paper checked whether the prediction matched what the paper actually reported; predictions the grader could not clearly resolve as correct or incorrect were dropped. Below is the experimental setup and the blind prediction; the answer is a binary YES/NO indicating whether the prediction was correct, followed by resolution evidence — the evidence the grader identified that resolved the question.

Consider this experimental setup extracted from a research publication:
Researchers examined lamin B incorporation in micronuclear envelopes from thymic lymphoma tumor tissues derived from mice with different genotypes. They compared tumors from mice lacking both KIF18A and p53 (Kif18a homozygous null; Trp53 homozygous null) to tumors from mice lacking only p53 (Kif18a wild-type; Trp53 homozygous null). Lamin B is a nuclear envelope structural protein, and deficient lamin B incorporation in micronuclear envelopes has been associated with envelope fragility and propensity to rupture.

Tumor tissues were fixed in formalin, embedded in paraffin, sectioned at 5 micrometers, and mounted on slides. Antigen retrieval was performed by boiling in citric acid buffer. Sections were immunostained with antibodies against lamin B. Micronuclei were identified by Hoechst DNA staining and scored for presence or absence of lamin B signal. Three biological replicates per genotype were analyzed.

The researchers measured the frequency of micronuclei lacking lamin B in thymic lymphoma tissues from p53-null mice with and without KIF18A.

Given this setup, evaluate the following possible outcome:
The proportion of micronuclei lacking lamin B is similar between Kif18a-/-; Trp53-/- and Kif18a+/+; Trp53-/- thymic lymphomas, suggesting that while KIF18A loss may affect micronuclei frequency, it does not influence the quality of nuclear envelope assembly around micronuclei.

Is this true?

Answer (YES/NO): YES